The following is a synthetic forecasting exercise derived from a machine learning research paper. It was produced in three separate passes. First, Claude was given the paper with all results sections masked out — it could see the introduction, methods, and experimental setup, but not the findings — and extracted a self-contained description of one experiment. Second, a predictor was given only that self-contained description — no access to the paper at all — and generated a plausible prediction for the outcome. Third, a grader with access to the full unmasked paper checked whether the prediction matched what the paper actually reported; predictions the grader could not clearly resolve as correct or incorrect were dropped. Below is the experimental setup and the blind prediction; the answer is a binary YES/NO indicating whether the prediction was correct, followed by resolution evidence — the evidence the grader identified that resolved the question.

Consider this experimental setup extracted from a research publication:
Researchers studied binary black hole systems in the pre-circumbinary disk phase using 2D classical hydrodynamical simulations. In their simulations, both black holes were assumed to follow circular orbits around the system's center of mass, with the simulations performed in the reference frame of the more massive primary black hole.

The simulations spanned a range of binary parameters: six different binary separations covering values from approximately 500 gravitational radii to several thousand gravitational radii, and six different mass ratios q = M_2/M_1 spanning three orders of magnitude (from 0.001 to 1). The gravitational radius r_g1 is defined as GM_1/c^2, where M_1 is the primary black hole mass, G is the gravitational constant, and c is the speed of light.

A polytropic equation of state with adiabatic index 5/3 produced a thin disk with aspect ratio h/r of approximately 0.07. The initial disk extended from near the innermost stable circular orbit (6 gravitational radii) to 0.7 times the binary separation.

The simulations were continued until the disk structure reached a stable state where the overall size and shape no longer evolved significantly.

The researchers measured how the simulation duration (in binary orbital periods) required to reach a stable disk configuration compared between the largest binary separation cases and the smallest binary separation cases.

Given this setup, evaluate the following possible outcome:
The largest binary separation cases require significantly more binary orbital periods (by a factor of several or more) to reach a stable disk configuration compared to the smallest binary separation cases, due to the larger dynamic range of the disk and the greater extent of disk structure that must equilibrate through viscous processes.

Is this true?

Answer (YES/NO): NO